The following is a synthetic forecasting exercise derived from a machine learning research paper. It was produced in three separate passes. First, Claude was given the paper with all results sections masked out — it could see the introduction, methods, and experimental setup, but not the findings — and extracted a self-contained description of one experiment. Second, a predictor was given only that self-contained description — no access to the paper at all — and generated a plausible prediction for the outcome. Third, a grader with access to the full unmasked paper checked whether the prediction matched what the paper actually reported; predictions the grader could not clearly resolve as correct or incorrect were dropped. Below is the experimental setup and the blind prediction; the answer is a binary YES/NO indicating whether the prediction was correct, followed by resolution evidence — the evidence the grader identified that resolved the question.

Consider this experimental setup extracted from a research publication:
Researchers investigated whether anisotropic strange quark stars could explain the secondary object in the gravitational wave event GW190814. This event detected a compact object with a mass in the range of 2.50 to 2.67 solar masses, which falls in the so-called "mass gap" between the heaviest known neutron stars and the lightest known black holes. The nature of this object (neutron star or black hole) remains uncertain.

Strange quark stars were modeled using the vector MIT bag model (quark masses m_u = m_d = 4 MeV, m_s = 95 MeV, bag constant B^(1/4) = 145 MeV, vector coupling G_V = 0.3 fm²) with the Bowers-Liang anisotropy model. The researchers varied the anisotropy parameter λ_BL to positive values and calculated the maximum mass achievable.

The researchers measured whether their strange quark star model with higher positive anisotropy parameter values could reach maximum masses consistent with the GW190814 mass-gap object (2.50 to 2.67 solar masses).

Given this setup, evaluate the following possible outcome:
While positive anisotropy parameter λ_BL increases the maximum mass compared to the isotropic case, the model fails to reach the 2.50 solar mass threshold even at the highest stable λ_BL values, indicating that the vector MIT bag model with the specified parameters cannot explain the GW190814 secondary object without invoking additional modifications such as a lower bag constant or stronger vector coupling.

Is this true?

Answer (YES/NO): NO